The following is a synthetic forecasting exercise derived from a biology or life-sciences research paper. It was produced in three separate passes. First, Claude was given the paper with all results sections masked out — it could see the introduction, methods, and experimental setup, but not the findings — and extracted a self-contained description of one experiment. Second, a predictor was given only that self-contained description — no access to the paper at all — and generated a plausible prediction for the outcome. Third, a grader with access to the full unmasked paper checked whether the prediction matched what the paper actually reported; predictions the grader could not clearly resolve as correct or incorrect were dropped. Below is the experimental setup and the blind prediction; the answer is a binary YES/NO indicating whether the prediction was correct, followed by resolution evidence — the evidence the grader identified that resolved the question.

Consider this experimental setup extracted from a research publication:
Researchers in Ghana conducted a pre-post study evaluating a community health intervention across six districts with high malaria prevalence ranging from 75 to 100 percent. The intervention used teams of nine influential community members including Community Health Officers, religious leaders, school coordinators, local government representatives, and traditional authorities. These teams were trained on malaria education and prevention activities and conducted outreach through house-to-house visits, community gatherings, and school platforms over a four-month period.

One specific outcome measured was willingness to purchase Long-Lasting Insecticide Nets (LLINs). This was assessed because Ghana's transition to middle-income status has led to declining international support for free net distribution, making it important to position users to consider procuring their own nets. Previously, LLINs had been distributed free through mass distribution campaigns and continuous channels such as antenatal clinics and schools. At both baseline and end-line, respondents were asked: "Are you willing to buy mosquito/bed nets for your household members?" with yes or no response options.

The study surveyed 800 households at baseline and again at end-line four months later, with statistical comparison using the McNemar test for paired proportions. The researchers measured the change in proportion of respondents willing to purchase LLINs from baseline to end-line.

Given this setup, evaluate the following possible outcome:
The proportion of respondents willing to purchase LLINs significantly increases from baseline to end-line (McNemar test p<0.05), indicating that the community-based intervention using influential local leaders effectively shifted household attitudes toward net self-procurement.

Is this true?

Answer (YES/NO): YES